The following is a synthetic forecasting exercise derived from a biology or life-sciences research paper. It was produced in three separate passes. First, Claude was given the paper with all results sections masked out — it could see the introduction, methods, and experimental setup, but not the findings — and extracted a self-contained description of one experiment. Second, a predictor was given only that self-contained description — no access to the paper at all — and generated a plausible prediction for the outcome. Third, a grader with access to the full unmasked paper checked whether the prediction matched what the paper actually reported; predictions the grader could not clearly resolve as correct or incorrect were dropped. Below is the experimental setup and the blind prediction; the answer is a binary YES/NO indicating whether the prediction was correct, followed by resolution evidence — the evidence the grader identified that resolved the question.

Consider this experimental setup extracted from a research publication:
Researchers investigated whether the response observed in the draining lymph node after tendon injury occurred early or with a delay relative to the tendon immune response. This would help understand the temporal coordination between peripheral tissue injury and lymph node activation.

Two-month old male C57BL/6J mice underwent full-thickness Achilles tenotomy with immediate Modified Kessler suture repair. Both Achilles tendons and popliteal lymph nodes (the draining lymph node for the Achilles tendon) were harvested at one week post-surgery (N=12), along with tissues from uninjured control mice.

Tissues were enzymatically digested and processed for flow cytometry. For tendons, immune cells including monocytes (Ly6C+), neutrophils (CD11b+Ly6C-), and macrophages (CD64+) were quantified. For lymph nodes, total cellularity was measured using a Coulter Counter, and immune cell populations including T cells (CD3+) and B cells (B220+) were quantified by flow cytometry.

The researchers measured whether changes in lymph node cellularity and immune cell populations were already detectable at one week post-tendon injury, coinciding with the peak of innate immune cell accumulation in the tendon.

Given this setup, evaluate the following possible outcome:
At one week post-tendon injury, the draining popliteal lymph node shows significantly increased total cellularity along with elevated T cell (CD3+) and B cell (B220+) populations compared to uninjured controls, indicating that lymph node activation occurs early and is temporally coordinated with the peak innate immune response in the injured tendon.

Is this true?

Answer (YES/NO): YES